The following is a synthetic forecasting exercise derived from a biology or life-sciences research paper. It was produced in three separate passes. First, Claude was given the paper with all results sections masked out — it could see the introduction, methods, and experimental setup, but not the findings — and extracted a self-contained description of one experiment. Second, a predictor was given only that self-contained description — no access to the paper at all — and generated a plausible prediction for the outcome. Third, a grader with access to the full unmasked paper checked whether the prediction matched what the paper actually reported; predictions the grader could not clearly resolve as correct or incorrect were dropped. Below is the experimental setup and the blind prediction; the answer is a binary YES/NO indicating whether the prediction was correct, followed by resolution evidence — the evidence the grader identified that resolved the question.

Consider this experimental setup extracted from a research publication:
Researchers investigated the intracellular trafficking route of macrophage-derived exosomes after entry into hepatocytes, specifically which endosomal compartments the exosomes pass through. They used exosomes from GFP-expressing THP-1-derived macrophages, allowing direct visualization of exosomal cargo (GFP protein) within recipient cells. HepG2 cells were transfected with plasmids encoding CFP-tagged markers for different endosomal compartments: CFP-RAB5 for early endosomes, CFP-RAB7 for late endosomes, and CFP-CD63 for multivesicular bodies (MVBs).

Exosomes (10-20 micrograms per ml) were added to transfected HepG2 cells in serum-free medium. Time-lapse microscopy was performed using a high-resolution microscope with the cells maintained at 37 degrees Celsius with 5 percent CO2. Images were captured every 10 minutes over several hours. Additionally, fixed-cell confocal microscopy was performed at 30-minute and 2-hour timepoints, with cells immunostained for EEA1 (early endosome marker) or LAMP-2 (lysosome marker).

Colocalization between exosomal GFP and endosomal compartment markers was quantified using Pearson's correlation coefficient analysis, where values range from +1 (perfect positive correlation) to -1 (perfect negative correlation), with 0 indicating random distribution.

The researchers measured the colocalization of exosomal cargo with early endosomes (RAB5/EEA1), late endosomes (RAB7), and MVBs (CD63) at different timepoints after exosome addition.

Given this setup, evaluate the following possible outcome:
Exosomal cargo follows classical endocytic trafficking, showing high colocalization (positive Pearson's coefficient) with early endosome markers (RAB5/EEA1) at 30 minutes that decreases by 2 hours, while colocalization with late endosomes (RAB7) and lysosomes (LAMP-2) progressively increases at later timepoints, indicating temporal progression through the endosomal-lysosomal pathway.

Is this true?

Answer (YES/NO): NO